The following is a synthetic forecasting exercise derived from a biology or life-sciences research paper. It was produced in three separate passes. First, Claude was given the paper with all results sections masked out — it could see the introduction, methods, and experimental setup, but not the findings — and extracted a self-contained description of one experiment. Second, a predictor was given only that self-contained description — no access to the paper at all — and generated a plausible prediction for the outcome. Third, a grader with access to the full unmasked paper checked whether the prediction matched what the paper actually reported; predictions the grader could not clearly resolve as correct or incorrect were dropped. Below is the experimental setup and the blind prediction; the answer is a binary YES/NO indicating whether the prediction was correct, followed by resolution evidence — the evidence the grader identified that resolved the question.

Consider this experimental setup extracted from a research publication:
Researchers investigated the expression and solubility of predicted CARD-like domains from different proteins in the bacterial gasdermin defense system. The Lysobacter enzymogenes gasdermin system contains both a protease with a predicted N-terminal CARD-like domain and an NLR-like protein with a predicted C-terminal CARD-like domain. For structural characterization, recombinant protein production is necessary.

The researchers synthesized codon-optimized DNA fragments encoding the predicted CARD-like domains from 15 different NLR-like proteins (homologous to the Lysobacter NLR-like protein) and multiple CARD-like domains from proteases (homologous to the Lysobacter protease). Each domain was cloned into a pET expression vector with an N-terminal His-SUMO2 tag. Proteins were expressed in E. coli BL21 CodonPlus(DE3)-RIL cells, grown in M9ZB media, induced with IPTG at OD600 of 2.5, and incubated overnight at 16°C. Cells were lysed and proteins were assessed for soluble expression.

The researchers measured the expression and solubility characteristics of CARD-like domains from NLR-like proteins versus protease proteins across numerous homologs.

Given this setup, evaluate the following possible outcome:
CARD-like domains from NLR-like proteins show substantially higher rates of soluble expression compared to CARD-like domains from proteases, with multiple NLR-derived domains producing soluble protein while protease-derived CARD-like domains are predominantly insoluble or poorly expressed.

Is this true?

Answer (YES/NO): NO